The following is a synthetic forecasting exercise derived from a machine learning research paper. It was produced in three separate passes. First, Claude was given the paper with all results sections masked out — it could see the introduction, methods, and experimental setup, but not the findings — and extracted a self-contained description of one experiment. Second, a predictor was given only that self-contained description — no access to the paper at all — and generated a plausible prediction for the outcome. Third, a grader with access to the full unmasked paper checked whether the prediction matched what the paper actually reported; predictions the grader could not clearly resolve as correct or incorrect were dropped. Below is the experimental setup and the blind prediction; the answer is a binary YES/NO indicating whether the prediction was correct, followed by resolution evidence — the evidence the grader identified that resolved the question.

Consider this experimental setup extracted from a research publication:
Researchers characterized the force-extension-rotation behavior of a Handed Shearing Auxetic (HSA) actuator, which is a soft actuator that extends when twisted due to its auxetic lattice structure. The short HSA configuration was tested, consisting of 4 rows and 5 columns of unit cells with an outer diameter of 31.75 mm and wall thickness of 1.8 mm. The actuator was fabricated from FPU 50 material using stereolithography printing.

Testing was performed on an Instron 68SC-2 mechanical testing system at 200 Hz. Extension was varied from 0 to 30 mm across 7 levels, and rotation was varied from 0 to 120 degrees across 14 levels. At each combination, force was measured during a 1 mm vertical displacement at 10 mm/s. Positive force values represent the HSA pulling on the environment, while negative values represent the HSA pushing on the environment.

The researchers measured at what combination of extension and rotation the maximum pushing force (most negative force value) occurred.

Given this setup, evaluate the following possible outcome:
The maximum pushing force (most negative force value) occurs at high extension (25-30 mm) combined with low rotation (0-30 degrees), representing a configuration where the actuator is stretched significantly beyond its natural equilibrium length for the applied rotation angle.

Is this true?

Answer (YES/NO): NO